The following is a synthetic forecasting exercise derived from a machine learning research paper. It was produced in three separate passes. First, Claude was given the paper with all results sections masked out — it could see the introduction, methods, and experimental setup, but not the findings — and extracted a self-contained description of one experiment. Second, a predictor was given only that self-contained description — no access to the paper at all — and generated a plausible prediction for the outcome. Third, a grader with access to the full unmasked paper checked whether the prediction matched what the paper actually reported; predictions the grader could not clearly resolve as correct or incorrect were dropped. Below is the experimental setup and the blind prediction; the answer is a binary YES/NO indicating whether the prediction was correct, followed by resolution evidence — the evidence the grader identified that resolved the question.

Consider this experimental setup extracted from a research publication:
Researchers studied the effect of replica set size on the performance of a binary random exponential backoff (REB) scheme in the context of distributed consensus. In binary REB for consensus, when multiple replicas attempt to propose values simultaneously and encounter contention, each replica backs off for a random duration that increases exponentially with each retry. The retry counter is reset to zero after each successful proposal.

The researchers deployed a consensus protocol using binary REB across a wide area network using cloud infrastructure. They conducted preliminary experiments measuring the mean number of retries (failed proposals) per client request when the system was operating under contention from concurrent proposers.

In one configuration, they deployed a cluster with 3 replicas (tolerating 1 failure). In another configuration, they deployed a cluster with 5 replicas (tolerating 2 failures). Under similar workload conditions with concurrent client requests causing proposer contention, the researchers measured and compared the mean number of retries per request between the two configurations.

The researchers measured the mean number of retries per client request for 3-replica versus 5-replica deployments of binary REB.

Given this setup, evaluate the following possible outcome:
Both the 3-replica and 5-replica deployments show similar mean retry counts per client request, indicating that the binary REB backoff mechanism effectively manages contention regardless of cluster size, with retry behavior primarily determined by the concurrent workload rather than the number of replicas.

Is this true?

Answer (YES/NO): NO